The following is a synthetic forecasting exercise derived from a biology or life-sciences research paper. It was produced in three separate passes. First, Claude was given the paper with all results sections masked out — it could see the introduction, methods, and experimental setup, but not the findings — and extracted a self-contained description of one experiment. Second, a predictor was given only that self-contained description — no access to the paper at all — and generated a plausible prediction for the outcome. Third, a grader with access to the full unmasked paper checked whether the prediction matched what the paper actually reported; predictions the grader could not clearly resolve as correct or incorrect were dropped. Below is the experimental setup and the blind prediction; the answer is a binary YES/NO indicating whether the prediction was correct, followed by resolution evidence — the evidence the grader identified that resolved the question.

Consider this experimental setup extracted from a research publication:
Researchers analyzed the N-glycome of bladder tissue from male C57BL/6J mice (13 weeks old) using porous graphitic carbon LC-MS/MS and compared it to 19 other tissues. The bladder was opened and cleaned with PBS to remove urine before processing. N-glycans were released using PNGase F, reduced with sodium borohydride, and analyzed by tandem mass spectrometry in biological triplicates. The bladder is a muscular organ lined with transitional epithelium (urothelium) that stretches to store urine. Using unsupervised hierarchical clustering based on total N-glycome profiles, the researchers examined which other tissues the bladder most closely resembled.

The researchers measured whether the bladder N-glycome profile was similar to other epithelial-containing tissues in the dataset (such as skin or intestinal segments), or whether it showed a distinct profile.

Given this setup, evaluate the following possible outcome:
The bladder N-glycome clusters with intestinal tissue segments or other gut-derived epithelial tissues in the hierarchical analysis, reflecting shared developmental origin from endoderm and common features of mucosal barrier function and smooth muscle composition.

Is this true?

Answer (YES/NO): YES